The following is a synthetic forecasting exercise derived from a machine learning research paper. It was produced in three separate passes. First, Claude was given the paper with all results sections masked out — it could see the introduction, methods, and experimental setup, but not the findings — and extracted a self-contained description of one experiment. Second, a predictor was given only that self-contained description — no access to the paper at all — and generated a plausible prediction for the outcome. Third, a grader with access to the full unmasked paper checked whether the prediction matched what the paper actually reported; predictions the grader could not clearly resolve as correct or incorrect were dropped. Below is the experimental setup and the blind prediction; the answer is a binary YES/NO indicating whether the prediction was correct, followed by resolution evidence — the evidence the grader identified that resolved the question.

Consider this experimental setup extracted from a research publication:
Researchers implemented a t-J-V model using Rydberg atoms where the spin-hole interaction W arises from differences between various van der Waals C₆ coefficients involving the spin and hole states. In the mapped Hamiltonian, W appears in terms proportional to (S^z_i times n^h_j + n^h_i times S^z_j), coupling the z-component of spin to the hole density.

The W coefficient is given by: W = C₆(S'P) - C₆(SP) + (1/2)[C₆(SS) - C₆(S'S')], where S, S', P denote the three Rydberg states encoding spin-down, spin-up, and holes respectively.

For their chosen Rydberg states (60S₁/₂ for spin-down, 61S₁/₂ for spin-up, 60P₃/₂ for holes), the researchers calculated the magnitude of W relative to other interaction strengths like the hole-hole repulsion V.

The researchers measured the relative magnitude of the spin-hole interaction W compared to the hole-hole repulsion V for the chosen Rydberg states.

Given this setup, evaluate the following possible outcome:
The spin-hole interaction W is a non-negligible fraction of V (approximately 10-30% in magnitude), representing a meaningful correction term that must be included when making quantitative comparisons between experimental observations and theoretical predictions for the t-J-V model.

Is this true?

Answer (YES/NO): NO